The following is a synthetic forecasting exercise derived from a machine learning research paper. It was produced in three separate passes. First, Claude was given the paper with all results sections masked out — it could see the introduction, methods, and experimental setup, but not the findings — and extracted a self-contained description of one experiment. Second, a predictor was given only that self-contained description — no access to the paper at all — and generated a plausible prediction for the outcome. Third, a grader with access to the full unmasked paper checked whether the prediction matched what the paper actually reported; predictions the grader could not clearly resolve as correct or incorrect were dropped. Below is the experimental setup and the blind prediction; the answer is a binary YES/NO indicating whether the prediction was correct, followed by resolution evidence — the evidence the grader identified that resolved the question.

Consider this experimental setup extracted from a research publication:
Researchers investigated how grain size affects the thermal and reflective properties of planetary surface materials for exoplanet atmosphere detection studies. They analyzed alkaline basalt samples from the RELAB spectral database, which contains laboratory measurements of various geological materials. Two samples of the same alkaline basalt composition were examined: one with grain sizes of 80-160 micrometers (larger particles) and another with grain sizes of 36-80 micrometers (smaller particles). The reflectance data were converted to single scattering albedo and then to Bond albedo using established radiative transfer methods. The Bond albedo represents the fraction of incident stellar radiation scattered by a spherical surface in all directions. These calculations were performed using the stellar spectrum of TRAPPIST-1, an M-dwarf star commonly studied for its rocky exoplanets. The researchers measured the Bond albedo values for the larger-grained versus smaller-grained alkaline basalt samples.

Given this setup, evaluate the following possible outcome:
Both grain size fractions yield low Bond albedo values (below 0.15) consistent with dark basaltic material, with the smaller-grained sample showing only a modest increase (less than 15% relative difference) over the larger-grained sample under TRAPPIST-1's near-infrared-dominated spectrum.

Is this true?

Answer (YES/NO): NO